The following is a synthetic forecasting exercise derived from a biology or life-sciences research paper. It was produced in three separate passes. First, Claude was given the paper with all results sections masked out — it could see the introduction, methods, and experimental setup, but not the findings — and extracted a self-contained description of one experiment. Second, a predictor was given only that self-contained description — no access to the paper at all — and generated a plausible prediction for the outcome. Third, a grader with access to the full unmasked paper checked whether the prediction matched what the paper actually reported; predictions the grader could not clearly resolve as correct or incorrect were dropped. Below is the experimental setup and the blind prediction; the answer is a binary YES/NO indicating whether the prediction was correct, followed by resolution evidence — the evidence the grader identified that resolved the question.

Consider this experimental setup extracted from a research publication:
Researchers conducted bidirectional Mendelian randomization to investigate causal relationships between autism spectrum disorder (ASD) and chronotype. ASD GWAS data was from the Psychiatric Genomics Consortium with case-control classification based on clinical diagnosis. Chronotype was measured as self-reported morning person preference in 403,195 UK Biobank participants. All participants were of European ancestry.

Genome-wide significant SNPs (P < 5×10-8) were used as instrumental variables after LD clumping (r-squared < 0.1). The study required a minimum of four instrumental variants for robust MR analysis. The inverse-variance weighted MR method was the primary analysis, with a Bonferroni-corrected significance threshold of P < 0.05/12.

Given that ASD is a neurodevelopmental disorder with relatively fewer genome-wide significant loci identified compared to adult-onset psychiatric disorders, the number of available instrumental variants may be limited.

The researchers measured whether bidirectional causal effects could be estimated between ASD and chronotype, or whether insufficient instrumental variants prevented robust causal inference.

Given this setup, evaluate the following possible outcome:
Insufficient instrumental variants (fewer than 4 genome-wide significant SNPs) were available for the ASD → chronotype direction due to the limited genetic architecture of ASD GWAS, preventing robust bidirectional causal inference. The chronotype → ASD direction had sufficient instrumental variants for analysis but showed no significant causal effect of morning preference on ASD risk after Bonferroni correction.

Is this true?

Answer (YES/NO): NO